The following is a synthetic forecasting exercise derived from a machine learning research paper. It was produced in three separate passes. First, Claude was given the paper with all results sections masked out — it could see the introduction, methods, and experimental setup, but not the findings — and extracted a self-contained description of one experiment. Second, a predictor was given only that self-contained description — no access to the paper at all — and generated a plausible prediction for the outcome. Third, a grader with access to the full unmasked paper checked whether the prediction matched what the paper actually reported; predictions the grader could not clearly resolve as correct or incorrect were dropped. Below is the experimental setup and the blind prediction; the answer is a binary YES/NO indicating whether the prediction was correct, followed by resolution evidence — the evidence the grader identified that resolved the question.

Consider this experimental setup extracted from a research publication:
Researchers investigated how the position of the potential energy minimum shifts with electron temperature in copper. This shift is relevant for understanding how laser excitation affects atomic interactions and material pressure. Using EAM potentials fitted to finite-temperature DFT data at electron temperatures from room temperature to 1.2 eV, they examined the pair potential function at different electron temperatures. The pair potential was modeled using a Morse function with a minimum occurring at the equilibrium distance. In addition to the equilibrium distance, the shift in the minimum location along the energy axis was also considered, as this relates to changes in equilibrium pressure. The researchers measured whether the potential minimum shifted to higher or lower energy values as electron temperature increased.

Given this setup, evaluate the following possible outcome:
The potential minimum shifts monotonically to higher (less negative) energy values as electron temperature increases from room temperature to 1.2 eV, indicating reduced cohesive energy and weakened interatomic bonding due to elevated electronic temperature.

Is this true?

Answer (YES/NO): NO